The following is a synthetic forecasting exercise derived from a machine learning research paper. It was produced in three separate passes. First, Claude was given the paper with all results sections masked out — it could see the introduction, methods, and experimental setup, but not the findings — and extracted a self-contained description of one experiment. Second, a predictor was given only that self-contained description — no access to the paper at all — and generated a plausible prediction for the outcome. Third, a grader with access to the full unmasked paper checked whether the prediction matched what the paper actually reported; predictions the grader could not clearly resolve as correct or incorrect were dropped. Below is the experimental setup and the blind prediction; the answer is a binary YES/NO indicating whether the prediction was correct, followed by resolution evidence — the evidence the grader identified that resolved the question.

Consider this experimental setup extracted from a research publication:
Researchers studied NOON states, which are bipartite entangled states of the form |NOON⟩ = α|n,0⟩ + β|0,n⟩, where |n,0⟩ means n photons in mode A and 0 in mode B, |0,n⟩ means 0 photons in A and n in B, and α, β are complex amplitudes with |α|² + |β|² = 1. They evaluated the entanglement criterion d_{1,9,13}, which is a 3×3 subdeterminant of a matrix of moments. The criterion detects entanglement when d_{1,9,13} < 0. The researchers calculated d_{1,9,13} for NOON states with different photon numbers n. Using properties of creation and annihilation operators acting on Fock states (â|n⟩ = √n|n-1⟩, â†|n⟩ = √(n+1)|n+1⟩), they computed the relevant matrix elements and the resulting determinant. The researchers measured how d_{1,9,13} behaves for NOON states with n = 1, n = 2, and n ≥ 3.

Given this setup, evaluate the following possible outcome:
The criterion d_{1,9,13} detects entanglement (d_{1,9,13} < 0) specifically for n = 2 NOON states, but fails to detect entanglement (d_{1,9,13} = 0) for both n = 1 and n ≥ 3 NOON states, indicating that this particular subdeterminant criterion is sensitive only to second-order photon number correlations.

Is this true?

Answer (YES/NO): NO